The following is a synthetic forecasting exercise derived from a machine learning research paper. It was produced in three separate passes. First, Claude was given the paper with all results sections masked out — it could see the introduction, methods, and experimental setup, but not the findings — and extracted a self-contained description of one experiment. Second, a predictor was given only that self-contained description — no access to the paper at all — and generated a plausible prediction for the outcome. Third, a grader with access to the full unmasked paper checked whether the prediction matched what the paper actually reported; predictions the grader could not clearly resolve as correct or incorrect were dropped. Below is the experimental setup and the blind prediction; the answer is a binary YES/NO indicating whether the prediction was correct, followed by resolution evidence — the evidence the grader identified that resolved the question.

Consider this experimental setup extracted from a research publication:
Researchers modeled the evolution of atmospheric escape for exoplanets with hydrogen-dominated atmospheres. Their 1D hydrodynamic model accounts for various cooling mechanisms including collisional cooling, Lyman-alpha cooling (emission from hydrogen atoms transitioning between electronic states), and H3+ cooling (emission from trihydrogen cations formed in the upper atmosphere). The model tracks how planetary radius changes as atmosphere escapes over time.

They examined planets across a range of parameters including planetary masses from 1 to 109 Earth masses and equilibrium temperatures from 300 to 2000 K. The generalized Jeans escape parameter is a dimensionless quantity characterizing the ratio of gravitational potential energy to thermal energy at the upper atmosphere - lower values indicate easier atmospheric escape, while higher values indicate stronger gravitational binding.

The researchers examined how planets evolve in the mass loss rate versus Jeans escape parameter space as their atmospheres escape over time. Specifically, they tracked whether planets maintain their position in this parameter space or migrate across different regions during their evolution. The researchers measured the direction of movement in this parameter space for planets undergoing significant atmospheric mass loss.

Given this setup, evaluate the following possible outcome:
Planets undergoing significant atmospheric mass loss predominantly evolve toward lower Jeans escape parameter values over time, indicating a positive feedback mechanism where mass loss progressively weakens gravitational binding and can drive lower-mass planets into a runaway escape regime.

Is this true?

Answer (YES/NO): NO